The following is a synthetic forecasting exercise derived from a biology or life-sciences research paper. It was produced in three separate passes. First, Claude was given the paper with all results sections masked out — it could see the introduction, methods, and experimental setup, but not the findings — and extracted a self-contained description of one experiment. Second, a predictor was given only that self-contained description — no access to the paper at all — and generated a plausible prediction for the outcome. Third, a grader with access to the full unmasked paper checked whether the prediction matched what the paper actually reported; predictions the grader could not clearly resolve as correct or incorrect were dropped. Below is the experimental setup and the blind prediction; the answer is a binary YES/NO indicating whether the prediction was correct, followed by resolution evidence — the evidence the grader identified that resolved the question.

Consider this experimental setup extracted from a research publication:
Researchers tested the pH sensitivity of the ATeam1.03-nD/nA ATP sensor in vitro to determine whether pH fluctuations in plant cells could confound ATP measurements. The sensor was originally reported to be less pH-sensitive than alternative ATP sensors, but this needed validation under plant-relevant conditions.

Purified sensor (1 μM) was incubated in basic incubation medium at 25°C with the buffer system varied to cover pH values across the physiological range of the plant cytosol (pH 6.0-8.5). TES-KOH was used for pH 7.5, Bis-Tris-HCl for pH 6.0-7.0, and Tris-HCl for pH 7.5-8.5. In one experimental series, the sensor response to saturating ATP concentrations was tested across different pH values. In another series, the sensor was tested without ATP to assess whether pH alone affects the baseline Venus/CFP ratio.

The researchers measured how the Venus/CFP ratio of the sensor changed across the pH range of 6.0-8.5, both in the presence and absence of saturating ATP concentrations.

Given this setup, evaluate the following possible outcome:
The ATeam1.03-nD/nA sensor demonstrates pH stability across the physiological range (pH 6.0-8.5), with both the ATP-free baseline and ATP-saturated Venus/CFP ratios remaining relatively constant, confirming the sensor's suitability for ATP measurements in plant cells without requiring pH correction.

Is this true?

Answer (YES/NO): NO